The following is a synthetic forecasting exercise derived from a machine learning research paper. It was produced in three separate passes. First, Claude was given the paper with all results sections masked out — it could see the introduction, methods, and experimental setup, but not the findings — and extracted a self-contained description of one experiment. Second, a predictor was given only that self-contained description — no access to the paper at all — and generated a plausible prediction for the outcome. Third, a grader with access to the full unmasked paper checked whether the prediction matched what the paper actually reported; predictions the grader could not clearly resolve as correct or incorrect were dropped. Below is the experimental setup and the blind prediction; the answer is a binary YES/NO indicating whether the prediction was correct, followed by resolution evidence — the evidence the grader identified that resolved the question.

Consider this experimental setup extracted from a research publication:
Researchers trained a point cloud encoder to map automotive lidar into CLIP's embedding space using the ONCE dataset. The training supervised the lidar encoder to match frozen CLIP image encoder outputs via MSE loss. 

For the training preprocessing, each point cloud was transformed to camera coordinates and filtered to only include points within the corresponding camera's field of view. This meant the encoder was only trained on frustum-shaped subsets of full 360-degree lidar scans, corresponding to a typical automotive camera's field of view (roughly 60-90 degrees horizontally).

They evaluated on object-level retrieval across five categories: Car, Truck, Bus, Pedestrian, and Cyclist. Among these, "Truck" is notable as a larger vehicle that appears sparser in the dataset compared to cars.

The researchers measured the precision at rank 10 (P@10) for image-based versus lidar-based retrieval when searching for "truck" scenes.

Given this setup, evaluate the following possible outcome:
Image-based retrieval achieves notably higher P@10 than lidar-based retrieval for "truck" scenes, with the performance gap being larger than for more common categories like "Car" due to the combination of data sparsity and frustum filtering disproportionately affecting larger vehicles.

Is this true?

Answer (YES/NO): NO